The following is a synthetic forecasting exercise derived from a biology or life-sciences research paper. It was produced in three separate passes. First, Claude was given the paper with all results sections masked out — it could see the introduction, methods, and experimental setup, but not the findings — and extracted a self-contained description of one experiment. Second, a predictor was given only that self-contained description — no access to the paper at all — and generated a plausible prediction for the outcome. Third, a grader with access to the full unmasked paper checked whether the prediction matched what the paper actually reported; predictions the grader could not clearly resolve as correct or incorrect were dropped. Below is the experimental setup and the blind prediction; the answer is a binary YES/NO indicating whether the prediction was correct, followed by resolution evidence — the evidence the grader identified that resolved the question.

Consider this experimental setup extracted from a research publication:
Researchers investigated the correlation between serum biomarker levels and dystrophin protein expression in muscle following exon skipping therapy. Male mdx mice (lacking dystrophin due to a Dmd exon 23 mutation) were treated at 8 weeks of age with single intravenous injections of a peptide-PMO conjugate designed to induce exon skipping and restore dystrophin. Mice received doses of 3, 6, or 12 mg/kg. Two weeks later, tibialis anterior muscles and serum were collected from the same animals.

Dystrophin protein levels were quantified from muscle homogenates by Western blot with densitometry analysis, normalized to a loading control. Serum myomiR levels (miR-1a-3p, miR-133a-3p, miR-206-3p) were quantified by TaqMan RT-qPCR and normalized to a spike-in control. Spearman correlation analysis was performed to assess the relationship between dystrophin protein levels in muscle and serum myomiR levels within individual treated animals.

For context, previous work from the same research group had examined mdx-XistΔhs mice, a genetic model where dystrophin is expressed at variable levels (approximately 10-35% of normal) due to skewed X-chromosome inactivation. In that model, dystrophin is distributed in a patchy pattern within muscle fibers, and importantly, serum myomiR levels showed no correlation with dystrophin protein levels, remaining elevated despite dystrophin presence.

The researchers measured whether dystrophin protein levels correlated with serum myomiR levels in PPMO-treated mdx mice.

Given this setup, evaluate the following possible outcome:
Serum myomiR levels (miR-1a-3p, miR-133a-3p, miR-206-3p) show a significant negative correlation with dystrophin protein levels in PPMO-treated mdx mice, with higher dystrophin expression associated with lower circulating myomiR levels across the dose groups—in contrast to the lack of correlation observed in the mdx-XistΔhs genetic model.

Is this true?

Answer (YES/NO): YES